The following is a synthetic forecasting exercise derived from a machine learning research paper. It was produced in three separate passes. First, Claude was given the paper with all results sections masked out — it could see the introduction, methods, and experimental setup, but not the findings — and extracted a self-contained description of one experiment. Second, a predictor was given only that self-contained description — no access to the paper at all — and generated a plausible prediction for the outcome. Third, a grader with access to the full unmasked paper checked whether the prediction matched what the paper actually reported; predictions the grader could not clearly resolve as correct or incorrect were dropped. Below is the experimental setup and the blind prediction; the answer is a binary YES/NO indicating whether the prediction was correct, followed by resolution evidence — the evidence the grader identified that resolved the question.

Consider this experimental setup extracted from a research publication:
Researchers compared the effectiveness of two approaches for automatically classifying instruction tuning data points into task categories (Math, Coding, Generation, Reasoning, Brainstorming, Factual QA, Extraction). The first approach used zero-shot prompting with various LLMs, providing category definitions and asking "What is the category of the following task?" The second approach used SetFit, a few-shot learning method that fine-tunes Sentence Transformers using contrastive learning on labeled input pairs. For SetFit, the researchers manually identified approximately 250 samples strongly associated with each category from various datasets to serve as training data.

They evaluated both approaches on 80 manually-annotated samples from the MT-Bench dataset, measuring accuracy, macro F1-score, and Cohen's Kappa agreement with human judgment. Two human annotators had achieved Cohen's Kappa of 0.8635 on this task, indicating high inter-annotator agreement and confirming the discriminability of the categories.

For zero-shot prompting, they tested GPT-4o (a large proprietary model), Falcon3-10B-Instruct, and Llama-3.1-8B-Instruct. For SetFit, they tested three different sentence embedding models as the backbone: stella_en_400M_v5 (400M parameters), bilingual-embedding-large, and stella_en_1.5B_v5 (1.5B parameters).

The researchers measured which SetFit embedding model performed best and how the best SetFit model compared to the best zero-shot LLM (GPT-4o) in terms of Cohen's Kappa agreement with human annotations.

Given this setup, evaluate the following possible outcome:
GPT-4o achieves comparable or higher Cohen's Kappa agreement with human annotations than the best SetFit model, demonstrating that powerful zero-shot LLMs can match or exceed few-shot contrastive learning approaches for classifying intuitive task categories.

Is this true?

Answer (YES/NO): YES